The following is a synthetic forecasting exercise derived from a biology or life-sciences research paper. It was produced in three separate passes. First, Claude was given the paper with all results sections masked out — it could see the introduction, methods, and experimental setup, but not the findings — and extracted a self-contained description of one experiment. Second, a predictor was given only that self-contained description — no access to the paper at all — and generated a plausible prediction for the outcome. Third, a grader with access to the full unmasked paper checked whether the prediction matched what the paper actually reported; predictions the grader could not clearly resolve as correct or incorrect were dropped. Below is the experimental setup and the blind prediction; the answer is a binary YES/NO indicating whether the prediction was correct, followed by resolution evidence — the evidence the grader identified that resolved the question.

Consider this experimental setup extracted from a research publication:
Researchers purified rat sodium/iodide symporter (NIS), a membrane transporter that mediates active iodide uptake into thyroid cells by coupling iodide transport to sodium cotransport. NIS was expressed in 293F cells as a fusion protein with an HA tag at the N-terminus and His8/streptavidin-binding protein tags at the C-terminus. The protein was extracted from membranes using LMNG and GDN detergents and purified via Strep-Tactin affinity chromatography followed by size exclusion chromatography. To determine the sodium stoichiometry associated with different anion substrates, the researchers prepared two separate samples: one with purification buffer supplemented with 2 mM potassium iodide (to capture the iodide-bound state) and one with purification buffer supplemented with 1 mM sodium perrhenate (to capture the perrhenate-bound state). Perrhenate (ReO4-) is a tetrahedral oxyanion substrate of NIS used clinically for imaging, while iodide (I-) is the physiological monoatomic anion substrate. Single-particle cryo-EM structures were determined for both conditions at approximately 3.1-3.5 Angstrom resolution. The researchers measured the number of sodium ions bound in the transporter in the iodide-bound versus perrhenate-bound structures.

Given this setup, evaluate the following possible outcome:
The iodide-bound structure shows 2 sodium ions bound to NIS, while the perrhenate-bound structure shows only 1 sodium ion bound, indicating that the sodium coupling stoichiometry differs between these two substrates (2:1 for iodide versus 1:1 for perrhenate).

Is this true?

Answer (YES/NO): YES